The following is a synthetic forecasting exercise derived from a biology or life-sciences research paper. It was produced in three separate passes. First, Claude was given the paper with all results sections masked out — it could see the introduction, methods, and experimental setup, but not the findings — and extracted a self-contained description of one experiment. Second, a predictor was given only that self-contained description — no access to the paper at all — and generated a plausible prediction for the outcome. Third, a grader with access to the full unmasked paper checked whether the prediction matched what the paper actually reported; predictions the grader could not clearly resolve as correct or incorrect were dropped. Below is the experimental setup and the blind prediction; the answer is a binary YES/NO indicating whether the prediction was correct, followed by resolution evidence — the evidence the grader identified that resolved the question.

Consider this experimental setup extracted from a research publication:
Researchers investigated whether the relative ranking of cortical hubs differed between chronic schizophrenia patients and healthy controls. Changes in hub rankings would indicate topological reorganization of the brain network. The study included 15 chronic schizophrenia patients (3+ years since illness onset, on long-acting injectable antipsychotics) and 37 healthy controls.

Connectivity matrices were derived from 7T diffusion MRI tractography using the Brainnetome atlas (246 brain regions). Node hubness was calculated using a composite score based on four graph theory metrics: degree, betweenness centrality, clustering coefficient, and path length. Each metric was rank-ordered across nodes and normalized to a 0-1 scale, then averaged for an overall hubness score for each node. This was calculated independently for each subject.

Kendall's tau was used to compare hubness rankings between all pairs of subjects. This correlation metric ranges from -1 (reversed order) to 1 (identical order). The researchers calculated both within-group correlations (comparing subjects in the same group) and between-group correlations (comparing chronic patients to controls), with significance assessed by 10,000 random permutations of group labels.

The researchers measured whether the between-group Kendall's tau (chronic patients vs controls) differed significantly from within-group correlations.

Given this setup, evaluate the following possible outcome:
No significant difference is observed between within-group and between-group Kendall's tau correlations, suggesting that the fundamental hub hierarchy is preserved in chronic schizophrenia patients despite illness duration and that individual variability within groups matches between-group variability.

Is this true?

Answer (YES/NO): NO